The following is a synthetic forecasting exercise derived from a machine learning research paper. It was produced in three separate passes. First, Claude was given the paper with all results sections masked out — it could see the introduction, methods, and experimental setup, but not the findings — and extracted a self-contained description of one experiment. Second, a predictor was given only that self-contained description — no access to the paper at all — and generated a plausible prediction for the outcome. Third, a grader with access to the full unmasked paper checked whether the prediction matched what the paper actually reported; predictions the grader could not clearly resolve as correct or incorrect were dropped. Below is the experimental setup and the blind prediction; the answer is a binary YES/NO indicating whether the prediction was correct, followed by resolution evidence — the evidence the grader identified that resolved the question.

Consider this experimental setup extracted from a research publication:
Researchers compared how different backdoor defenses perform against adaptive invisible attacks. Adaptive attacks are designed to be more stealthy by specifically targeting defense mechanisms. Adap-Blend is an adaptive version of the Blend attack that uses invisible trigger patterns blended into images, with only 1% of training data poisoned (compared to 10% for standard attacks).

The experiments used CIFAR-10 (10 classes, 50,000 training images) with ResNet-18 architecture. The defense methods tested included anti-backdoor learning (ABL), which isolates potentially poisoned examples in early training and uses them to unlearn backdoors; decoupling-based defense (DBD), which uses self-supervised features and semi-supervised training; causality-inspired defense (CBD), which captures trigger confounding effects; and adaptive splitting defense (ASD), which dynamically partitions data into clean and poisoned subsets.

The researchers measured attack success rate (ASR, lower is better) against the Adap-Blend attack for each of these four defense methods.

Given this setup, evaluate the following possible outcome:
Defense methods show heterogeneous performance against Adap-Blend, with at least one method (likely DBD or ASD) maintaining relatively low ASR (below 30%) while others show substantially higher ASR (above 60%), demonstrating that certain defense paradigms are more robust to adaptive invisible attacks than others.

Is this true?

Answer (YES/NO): NO